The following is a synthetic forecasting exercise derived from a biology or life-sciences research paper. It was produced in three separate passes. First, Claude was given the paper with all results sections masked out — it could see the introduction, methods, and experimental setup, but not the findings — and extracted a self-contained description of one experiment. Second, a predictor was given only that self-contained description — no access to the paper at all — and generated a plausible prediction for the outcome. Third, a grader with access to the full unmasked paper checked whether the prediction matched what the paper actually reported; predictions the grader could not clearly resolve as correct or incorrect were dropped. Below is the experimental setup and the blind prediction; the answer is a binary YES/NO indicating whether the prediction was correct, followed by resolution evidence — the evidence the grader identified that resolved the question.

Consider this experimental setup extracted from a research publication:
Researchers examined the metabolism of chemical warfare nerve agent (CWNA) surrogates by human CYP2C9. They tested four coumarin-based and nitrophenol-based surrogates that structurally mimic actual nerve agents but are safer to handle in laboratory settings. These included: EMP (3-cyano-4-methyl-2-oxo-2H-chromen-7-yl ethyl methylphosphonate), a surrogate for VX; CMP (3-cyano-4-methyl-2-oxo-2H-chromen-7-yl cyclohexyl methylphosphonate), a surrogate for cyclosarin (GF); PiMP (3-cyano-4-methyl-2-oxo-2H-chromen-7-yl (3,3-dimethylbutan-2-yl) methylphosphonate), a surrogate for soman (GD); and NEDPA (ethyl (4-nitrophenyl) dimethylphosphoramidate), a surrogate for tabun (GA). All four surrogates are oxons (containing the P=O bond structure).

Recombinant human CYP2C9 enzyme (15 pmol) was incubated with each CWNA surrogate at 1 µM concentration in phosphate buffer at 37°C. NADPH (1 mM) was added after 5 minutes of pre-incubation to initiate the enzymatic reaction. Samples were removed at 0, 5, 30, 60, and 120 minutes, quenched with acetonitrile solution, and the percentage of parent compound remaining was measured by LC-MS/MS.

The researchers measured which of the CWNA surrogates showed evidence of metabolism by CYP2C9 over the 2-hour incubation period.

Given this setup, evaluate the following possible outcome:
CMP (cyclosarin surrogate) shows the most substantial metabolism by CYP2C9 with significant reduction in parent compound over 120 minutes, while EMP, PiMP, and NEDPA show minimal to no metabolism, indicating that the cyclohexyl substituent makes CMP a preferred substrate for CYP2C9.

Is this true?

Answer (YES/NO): NO